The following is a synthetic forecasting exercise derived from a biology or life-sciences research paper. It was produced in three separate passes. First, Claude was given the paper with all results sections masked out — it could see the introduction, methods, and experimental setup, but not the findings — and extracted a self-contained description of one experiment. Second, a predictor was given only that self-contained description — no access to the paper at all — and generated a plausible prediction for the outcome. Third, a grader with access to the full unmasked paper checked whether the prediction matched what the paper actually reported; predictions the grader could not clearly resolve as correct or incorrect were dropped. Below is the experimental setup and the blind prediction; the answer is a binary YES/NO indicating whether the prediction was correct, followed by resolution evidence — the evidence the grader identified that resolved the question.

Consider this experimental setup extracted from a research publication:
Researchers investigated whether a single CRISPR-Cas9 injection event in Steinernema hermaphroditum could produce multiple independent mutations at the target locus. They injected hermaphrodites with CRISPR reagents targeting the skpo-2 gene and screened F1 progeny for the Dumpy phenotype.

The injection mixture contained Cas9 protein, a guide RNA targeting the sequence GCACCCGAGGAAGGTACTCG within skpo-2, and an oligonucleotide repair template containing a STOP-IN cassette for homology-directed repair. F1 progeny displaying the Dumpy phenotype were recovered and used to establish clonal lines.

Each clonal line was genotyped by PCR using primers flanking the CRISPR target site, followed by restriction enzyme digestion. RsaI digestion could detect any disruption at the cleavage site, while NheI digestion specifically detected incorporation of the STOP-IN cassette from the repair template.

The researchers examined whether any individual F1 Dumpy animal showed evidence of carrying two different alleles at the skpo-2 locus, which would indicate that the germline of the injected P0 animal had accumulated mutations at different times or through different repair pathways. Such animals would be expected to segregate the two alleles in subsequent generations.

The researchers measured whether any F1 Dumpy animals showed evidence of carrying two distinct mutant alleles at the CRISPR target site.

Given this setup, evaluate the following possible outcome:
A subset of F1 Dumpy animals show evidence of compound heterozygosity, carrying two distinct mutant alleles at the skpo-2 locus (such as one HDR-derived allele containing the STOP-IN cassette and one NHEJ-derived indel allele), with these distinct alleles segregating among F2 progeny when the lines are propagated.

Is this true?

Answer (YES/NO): YES